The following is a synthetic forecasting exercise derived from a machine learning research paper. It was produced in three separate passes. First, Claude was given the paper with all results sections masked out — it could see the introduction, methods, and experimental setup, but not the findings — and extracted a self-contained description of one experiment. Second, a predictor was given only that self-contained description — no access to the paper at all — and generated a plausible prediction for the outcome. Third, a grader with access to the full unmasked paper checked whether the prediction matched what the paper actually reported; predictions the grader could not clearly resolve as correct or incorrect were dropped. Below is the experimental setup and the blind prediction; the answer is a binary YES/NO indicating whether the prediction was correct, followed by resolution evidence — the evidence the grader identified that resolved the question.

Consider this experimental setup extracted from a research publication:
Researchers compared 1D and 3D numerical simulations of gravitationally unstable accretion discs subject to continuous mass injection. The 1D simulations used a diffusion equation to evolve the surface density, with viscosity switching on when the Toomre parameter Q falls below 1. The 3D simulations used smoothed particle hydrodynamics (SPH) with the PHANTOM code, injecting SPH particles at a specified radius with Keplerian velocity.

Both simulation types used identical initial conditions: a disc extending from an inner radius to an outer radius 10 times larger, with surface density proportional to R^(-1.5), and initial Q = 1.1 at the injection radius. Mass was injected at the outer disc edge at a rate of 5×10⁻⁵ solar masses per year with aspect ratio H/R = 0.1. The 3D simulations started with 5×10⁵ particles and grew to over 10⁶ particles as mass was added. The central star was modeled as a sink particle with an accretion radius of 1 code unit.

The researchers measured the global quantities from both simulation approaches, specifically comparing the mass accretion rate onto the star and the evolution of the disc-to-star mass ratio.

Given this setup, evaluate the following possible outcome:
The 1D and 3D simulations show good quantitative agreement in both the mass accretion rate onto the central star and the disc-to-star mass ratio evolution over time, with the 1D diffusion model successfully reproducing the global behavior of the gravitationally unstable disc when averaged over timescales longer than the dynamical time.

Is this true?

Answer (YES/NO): YES